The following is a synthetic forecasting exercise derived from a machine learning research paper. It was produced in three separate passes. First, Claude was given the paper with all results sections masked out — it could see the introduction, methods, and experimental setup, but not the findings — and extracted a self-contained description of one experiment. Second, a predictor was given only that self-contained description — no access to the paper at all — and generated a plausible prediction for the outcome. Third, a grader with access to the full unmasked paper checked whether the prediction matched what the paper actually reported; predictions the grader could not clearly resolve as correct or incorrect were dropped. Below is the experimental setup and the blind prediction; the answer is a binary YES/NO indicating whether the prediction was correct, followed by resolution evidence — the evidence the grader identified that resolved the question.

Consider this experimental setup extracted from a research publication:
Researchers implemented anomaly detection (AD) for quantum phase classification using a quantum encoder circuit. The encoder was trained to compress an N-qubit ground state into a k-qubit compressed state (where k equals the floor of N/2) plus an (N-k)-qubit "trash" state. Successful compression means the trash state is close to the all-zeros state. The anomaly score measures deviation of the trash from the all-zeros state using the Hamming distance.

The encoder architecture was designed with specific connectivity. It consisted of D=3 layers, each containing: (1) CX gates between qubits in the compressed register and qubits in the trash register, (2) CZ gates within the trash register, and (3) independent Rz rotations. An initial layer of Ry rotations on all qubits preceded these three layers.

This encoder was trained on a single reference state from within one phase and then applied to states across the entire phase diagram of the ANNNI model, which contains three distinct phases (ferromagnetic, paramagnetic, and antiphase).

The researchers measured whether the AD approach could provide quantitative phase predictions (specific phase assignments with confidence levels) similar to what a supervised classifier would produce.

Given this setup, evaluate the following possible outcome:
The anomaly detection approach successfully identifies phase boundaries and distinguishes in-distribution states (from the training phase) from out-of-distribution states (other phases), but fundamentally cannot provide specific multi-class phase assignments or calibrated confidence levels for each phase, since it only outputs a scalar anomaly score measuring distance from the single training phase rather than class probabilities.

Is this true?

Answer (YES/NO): YES